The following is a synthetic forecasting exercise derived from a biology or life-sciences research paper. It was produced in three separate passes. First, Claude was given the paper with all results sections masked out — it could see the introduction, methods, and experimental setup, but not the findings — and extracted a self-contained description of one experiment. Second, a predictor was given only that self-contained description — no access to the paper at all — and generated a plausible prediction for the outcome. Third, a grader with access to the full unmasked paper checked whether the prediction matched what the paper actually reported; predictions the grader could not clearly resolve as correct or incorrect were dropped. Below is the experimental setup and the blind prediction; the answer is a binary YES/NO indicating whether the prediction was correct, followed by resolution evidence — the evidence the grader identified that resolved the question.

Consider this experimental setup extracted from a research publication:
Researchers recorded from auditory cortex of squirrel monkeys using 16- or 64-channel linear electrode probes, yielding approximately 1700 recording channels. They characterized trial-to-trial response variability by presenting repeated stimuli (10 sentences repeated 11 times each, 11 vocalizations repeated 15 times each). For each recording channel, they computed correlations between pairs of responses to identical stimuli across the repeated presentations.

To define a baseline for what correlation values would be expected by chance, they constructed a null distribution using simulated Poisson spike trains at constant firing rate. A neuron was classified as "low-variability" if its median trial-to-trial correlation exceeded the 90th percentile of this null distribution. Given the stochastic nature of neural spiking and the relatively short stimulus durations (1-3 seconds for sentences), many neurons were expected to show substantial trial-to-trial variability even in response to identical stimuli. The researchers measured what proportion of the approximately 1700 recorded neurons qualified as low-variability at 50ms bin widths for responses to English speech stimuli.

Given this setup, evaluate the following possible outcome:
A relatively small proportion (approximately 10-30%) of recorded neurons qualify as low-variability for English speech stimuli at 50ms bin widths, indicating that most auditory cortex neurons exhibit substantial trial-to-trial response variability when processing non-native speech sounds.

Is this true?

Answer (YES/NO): YES